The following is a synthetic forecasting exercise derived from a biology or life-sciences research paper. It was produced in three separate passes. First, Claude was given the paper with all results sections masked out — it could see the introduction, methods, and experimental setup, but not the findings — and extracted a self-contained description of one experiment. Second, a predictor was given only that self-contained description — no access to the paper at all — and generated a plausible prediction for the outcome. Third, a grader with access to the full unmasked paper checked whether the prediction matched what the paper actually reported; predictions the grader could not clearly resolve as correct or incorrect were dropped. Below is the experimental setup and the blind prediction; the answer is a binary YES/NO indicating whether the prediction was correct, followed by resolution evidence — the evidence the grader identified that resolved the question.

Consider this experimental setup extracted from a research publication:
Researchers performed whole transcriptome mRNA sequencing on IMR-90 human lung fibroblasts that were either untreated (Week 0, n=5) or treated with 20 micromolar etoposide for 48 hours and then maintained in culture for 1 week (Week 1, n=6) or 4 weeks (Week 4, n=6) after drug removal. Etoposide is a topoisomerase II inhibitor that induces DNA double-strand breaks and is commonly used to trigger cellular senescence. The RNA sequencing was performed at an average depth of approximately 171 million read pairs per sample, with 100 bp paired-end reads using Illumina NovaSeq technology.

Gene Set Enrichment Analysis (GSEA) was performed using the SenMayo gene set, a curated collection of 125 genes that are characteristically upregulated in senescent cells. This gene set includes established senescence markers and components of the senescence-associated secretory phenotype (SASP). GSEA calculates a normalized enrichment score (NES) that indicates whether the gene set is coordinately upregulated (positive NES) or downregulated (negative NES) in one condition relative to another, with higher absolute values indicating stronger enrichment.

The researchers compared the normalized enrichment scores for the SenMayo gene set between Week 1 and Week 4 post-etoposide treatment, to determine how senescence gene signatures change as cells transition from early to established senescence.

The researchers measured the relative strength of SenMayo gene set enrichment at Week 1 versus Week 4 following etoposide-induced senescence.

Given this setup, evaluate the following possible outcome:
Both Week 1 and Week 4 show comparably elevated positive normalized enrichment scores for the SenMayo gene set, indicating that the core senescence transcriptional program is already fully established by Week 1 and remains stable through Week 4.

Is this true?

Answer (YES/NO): NO